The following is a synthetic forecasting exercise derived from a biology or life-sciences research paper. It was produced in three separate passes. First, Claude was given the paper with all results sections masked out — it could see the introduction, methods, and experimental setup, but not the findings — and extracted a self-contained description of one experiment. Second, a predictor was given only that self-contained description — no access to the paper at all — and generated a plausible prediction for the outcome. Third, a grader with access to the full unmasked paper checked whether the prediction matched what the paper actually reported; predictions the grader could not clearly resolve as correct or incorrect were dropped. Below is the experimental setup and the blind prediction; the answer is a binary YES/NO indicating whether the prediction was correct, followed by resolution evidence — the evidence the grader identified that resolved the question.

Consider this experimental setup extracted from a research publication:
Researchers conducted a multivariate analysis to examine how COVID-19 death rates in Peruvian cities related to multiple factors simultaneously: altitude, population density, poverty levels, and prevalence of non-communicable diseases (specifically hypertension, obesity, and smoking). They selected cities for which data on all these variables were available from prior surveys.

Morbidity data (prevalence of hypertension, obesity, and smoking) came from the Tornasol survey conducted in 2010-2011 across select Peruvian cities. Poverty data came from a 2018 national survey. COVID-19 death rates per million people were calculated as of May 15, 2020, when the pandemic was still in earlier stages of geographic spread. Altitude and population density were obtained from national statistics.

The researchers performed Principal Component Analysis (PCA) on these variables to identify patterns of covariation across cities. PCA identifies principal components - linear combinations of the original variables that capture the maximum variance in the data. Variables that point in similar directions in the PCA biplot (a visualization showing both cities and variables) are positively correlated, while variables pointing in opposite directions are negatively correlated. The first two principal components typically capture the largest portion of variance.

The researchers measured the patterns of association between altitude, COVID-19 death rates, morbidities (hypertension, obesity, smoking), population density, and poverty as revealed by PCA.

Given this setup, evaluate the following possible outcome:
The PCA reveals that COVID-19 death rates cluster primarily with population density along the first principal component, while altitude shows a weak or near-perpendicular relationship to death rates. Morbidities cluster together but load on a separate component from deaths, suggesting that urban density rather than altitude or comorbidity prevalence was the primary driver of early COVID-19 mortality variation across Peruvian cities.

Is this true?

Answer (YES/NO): NO